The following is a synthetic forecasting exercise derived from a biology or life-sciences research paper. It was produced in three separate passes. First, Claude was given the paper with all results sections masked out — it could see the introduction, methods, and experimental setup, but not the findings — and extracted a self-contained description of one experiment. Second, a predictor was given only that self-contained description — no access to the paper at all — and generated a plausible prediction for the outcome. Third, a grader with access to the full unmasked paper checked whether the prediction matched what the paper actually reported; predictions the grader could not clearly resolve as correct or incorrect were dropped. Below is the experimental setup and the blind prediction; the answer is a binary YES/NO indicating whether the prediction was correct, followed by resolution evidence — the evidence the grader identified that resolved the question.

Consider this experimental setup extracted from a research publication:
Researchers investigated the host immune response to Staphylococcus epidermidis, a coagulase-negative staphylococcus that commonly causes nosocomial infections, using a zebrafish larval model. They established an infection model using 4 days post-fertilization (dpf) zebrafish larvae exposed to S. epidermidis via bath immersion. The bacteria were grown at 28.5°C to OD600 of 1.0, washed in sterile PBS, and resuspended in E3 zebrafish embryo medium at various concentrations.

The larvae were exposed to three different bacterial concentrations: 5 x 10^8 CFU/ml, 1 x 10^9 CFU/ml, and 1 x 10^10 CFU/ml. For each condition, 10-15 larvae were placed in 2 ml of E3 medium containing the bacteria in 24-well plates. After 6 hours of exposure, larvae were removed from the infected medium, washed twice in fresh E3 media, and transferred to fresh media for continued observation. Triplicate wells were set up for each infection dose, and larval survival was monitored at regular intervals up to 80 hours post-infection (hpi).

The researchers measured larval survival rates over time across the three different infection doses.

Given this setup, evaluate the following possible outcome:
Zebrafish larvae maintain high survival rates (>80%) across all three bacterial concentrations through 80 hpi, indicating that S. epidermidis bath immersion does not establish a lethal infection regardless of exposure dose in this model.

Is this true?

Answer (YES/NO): NO